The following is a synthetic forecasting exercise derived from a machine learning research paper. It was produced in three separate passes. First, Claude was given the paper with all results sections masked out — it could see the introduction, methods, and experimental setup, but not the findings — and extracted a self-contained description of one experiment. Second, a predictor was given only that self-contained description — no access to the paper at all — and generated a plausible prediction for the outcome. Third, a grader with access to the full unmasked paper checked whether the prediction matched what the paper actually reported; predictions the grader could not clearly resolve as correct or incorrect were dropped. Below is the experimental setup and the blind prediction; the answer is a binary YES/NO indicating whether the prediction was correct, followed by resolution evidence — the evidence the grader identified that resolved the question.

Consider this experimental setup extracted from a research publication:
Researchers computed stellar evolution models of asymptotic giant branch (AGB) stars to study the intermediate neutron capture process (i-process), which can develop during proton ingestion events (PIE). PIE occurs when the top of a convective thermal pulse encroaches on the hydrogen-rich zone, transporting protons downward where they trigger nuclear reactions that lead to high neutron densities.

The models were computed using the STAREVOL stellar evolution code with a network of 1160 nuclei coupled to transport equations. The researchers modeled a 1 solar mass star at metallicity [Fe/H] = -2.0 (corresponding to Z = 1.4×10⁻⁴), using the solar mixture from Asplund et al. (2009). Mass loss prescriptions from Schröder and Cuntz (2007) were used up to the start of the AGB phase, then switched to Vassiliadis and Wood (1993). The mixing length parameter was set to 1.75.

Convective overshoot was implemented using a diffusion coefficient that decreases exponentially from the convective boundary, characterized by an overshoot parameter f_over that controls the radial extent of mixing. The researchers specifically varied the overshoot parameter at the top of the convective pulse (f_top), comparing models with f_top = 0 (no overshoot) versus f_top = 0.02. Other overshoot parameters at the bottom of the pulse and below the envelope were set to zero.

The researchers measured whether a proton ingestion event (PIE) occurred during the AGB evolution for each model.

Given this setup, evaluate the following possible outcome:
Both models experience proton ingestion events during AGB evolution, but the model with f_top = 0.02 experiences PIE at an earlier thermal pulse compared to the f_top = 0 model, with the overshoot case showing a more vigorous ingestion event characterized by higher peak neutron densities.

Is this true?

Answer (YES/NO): NO